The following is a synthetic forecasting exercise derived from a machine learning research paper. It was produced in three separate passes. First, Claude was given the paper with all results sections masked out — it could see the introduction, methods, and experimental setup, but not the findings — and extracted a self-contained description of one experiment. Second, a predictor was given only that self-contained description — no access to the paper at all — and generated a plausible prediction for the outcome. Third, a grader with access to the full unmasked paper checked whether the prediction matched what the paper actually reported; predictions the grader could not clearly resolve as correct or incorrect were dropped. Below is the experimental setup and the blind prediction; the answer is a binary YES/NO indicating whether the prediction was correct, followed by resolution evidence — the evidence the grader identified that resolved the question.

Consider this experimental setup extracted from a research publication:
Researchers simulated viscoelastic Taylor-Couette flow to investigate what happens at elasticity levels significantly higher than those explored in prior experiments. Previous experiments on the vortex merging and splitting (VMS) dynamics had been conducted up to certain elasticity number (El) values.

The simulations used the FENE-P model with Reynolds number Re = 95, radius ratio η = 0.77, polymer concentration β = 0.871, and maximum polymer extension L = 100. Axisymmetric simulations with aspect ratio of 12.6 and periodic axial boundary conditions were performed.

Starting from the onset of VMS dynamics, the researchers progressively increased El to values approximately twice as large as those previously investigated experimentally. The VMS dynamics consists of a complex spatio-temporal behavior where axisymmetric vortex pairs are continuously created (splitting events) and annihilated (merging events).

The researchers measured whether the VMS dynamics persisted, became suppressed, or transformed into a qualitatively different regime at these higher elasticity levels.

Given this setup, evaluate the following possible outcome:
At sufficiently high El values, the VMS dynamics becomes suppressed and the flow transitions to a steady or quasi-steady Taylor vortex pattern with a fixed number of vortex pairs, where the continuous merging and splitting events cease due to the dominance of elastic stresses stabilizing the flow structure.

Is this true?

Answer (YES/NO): NO